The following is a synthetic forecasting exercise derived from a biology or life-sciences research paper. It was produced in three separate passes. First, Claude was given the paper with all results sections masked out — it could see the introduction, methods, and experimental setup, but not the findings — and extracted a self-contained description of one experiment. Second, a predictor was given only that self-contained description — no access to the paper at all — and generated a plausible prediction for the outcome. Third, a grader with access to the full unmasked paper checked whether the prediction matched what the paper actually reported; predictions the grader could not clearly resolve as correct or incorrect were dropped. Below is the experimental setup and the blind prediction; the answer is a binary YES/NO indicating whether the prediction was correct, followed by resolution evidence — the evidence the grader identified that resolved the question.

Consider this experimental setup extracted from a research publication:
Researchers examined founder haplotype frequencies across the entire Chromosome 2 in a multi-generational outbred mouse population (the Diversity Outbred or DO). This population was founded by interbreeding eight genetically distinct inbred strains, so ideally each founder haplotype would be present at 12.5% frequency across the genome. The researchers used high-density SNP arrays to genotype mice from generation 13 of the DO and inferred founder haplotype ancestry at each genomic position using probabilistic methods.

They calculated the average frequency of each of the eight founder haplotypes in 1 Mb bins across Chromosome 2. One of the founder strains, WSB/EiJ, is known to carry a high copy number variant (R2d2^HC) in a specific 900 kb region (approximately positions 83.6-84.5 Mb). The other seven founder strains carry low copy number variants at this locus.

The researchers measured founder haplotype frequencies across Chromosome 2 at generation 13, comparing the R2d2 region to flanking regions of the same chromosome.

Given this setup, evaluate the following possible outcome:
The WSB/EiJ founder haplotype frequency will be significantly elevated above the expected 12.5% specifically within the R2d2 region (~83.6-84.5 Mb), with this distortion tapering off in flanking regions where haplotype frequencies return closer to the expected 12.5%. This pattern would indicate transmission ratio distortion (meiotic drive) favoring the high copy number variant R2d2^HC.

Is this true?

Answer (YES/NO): YES